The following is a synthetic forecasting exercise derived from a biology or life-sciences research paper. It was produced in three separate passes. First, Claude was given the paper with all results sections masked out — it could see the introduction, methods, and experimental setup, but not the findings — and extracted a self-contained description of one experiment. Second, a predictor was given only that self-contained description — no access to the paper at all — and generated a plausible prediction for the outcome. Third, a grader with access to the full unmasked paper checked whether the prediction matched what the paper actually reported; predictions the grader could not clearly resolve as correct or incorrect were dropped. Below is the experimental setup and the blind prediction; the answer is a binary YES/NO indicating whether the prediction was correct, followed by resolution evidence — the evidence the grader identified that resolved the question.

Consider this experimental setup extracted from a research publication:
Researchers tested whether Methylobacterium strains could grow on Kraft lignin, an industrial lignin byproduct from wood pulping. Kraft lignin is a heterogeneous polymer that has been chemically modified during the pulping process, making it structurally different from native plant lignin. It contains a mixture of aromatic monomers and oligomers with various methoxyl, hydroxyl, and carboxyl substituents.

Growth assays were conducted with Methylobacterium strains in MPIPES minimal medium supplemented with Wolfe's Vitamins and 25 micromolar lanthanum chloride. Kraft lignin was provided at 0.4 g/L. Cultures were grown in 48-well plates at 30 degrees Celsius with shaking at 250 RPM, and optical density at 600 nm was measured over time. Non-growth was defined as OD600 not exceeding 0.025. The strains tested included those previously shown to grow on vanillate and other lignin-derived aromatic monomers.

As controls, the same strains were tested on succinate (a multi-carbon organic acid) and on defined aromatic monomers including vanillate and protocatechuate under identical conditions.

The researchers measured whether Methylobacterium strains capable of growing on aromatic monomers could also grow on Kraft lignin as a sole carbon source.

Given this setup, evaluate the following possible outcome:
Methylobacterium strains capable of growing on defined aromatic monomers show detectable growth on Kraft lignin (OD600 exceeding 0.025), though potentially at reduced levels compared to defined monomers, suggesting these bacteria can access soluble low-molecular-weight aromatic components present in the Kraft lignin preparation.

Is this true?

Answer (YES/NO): NO